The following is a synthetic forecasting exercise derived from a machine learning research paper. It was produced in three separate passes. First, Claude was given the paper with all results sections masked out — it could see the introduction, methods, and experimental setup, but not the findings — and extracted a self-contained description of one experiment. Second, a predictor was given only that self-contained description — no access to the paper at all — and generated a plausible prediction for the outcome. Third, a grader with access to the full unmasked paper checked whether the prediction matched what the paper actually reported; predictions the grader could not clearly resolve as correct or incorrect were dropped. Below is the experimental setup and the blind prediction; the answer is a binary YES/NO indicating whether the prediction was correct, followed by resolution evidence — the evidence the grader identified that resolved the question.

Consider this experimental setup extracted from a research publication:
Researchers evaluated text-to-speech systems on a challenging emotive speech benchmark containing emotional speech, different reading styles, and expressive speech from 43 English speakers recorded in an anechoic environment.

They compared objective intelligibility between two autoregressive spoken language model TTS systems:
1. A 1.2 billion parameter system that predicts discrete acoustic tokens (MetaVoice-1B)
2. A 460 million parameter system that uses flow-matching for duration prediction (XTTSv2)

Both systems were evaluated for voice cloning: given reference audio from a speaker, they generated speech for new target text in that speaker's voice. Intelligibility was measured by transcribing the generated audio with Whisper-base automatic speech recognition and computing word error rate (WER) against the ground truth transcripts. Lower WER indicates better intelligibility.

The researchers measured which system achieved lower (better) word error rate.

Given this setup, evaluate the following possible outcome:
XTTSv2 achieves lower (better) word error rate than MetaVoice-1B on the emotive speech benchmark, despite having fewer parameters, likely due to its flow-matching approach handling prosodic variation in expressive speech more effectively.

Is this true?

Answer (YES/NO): YES